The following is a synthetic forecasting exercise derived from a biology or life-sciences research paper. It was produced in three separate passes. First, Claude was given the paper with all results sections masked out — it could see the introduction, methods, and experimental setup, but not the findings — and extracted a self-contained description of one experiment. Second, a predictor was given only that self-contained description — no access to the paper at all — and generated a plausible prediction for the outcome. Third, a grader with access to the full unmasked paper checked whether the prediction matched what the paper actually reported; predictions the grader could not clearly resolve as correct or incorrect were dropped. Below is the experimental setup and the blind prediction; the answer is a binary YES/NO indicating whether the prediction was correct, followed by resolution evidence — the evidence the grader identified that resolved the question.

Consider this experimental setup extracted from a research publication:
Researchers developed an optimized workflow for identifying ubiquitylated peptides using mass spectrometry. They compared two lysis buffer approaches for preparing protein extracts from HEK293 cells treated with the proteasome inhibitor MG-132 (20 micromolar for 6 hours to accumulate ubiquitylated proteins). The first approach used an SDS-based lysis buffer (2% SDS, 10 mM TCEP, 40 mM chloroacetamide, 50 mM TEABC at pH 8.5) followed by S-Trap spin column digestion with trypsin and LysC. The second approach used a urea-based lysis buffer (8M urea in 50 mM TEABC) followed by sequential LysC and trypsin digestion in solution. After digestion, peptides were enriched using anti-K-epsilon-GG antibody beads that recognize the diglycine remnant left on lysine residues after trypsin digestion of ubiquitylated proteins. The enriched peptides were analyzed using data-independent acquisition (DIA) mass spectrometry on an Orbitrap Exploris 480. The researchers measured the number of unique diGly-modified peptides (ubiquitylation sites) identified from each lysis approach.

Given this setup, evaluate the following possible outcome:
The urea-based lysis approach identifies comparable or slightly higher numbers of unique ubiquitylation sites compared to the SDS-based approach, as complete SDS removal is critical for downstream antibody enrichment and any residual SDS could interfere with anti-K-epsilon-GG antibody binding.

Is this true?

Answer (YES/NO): NO